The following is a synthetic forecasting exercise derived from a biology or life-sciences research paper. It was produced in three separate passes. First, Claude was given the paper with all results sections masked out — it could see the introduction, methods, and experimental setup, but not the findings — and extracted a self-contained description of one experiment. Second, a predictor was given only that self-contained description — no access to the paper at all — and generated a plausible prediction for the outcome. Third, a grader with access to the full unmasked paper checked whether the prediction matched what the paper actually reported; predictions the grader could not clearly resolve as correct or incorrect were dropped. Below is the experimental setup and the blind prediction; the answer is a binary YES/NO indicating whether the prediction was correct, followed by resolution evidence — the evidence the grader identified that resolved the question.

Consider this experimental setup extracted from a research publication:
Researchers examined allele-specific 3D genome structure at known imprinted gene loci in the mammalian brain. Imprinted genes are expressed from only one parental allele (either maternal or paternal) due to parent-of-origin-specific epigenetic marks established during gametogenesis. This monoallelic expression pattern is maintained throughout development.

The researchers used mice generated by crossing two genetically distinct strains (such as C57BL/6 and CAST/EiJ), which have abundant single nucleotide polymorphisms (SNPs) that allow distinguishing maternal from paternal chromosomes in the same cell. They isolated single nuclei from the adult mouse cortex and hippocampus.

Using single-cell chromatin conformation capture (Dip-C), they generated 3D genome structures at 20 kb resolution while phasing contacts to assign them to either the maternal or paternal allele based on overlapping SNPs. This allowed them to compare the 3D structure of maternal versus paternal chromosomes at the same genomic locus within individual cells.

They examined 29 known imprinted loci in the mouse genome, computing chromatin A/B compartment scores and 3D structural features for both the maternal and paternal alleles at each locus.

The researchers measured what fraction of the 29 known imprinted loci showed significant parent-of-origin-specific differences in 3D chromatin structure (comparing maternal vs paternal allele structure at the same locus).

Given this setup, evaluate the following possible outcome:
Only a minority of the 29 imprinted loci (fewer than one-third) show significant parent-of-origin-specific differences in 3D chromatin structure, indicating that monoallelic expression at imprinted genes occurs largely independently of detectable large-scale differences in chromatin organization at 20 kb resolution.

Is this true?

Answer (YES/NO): YES